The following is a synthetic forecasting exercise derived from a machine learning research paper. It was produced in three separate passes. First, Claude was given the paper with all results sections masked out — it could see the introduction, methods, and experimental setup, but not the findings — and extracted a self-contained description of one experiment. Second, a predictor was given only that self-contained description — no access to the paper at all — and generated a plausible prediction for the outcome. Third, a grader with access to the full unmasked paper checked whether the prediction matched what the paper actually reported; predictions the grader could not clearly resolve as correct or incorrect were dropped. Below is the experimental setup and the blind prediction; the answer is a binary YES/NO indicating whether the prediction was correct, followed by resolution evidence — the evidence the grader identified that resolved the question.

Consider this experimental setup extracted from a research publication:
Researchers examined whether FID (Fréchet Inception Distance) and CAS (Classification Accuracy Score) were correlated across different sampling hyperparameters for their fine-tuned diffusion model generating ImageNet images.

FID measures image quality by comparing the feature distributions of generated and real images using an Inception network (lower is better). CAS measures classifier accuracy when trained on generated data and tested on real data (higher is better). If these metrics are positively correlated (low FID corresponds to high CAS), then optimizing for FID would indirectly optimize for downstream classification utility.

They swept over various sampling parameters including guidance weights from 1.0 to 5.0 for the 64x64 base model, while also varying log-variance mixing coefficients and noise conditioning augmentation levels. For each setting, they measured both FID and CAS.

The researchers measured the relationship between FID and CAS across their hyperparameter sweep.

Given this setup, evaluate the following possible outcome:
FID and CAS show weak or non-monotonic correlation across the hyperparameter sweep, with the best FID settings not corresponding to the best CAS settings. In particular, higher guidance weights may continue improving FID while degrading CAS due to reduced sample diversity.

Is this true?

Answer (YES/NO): NO